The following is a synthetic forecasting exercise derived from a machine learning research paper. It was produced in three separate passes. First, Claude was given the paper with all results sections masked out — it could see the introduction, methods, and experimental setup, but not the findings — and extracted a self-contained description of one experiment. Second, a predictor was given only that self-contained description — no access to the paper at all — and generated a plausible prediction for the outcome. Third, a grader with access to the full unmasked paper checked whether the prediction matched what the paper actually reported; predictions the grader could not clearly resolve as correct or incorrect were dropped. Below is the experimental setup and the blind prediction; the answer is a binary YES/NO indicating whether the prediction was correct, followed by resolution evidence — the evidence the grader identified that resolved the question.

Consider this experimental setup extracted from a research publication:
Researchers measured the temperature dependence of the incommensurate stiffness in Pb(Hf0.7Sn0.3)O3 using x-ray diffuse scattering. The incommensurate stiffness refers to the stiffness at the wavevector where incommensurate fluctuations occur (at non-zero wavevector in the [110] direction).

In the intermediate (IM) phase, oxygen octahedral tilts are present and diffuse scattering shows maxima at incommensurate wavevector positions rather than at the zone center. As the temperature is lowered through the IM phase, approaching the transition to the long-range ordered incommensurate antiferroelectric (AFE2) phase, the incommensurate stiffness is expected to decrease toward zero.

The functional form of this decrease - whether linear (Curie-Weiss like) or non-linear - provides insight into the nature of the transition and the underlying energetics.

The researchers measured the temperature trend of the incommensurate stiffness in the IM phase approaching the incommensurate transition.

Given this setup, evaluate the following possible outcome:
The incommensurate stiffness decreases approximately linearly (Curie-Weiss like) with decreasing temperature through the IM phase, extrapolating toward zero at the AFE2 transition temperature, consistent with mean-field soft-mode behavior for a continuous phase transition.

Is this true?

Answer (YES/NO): YES